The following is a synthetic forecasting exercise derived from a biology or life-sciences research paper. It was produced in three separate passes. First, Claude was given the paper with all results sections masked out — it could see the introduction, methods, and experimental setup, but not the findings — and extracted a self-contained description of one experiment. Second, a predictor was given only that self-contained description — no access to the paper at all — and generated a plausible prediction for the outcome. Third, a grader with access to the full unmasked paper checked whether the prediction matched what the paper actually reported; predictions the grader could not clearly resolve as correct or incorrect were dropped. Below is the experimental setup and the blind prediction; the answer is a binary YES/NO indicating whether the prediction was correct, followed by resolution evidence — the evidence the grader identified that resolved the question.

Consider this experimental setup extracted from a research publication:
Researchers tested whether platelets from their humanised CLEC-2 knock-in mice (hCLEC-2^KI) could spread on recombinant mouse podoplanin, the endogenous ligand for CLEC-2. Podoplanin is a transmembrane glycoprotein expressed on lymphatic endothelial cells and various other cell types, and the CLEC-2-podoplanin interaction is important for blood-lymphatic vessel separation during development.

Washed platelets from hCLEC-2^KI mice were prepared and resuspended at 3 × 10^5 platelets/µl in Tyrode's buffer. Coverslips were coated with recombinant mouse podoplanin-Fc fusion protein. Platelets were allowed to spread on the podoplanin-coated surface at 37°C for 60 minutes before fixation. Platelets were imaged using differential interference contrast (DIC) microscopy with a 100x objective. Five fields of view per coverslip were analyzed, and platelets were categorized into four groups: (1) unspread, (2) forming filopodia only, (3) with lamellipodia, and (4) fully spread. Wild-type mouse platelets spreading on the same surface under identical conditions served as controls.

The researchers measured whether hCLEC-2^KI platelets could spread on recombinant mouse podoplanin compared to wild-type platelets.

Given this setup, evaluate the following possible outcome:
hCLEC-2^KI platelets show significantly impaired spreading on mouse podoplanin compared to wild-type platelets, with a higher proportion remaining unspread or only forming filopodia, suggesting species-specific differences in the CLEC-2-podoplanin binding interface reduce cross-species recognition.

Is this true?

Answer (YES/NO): NO